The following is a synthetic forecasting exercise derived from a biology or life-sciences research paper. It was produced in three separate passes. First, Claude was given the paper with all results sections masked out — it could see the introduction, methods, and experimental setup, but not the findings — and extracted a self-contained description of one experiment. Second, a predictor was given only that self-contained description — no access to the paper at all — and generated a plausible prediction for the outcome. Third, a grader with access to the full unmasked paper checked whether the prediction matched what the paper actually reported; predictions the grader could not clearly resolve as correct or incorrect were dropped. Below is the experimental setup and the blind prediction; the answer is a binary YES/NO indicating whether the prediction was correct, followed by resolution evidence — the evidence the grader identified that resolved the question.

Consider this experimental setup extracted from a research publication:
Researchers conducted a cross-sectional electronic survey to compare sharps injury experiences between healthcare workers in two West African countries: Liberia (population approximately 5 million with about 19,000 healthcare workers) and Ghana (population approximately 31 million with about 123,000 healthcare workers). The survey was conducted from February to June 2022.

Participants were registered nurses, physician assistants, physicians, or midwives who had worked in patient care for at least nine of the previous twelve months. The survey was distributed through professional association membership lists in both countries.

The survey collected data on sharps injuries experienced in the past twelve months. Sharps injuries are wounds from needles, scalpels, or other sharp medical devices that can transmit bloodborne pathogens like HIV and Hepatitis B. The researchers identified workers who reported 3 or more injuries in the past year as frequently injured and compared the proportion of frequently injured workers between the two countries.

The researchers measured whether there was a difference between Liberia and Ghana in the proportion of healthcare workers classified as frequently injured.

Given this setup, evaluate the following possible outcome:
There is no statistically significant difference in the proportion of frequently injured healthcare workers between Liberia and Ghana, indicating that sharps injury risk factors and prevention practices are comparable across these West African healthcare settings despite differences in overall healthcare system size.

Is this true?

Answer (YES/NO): NO